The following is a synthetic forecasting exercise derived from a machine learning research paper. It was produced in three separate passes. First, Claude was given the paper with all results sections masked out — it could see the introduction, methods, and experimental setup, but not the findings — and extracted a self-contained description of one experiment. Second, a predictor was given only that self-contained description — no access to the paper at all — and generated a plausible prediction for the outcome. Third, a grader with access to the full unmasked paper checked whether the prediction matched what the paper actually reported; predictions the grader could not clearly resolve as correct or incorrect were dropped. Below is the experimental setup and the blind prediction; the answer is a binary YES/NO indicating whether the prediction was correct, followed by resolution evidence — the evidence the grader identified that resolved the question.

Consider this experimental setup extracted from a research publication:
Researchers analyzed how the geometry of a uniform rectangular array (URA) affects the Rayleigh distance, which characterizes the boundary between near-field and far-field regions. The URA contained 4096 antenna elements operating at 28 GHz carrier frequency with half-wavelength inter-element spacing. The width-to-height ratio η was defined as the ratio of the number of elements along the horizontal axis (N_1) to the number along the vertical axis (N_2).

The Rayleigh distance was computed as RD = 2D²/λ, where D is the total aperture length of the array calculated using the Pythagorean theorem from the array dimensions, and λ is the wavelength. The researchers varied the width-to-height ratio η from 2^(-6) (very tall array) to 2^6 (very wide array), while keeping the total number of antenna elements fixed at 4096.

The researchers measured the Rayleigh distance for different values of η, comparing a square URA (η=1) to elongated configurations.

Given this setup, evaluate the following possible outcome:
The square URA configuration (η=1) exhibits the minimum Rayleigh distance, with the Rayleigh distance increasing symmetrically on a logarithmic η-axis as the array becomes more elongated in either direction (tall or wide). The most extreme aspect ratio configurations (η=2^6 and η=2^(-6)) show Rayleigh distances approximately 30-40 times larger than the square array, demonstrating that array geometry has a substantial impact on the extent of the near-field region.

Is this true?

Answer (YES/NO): YES